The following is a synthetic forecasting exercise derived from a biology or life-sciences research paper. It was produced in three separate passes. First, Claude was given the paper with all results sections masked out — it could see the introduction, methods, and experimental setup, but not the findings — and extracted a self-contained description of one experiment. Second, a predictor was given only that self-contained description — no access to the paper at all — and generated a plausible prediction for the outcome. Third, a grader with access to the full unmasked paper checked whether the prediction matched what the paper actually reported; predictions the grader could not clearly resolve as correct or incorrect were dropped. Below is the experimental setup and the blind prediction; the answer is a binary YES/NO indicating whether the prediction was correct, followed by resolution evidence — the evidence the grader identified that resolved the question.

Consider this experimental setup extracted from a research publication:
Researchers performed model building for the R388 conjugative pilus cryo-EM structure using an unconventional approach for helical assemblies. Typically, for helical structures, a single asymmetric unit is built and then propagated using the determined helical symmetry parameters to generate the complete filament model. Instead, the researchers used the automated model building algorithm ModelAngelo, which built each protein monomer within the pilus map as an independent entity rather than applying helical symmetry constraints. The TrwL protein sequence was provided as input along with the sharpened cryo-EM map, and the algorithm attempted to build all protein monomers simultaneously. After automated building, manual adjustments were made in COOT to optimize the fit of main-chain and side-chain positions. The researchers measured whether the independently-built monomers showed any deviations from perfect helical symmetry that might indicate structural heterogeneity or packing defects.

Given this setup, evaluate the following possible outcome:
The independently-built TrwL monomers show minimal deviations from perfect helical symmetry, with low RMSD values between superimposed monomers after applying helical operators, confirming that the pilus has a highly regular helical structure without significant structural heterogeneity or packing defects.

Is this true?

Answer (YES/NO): NO